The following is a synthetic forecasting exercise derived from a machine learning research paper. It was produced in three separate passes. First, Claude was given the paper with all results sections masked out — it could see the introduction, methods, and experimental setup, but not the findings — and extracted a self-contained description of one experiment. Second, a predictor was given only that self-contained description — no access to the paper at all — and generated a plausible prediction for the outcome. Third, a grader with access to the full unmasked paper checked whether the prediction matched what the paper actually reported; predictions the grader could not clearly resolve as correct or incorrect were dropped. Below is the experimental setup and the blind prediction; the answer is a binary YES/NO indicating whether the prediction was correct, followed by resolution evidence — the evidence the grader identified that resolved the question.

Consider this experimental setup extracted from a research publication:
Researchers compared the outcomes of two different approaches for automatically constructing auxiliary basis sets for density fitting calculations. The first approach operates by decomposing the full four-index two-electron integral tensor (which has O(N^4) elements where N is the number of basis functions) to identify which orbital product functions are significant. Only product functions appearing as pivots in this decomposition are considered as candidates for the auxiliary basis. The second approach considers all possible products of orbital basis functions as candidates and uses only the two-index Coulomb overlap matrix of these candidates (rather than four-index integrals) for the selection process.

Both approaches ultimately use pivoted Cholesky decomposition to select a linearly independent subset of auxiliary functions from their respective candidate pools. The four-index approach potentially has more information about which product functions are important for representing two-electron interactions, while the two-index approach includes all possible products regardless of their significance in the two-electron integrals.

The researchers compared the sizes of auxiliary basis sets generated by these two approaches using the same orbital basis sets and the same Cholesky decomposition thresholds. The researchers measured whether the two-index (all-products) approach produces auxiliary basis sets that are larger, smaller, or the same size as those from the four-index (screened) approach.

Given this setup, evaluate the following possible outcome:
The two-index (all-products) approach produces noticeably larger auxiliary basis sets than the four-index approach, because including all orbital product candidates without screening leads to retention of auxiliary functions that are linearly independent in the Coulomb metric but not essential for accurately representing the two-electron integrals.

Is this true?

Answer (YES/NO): YES